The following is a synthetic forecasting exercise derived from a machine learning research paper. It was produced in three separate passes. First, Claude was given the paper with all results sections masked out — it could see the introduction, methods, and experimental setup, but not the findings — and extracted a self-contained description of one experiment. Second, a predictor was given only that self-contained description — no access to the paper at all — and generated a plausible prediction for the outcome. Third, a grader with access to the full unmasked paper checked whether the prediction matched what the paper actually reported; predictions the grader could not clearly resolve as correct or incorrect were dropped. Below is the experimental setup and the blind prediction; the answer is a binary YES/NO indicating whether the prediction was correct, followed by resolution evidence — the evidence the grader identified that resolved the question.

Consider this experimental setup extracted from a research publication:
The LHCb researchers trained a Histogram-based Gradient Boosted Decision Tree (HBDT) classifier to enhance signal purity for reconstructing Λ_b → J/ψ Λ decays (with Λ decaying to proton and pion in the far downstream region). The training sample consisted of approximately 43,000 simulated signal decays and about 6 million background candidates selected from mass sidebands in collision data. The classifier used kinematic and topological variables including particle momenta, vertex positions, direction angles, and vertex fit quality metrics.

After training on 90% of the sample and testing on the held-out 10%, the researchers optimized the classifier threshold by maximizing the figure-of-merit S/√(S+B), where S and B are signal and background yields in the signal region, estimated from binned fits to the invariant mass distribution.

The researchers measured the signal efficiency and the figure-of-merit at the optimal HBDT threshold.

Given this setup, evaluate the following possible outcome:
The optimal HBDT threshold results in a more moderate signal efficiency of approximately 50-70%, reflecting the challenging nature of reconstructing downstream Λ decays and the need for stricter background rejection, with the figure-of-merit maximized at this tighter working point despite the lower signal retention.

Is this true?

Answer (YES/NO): NO